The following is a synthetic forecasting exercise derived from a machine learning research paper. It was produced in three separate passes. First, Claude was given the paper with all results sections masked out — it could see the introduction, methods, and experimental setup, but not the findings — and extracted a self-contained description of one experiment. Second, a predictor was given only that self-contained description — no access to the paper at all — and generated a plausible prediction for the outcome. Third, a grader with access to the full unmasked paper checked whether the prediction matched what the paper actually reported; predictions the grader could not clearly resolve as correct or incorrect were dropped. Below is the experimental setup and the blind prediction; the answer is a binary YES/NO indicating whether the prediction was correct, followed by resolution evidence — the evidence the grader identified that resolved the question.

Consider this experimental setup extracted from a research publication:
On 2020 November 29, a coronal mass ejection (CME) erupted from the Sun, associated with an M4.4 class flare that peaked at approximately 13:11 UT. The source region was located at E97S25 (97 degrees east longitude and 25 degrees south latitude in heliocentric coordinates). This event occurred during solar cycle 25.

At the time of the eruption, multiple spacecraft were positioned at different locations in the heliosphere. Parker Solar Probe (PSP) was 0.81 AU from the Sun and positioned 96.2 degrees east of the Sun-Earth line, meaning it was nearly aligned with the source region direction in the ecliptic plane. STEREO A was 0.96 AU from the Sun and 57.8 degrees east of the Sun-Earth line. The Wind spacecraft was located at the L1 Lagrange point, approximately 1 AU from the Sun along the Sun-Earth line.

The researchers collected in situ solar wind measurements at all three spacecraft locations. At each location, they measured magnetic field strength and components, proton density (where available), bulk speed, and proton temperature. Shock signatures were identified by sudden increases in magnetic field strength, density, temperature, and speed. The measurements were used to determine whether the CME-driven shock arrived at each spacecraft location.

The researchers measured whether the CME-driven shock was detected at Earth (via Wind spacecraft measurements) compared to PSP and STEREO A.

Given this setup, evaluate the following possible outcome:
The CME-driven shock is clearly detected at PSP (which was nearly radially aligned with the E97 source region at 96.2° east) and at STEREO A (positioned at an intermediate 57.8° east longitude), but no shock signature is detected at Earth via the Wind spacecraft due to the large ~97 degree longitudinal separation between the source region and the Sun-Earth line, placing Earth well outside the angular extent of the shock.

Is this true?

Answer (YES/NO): NO